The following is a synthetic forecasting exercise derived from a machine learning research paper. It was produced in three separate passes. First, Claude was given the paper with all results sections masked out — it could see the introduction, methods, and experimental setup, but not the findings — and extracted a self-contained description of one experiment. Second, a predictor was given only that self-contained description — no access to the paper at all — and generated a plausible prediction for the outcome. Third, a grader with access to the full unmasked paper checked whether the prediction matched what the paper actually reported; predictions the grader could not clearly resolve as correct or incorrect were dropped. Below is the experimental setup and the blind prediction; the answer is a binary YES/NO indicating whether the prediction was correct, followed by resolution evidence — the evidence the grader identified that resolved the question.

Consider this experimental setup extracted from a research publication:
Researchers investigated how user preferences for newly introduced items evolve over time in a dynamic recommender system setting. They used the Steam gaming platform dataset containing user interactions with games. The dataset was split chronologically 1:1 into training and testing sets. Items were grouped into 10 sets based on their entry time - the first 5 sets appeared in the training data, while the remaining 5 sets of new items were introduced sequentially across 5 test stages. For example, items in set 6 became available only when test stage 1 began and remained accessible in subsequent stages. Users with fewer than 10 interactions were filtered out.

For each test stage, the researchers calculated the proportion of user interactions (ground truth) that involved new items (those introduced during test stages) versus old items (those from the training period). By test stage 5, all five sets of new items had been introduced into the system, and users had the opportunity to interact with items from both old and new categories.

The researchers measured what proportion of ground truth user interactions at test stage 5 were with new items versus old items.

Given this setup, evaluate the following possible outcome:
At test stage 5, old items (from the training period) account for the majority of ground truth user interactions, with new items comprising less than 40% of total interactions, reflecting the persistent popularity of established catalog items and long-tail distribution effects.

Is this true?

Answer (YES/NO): NO